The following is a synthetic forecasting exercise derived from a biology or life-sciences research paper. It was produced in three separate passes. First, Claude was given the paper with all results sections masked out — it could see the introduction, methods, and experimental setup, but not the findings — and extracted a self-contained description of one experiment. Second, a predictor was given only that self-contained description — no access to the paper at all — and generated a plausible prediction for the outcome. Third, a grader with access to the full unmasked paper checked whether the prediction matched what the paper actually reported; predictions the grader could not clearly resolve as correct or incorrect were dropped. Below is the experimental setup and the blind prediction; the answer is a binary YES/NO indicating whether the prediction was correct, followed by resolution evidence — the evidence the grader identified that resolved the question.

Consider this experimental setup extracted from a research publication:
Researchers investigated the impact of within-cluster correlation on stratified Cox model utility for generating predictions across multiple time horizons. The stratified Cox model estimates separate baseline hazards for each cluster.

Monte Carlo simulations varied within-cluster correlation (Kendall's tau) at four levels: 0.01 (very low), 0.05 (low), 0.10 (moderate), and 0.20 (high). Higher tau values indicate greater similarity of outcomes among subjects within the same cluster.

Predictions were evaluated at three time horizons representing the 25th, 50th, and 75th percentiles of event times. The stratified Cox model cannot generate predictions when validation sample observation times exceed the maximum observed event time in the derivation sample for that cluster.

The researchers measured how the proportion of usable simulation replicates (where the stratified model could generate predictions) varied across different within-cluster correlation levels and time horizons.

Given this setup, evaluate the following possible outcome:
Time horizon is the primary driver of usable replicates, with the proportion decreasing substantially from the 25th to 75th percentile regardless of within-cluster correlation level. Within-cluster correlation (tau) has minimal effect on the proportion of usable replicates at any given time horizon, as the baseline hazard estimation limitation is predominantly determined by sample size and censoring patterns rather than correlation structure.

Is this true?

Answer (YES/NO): NO